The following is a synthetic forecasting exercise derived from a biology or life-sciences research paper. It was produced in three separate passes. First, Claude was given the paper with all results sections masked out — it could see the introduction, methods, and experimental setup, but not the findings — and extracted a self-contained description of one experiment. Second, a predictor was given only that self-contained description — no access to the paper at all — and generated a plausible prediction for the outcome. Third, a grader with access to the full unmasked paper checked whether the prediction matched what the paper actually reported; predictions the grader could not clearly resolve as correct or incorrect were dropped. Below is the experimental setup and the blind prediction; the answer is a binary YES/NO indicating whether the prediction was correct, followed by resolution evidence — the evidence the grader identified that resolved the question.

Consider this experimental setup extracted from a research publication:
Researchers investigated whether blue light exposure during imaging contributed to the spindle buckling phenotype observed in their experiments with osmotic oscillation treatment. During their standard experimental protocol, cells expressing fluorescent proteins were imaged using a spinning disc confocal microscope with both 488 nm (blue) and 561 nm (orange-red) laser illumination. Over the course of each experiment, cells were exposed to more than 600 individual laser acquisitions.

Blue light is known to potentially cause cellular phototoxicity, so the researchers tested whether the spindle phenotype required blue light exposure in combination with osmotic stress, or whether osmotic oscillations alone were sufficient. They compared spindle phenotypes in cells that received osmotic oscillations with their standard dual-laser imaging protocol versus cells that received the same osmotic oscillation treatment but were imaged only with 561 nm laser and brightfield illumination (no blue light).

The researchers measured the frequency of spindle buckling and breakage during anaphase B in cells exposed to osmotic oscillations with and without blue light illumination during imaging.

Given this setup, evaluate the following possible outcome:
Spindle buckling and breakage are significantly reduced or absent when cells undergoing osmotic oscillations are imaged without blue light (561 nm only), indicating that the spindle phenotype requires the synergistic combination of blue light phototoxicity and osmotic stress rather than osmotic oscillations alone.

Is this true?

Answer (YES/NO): YES